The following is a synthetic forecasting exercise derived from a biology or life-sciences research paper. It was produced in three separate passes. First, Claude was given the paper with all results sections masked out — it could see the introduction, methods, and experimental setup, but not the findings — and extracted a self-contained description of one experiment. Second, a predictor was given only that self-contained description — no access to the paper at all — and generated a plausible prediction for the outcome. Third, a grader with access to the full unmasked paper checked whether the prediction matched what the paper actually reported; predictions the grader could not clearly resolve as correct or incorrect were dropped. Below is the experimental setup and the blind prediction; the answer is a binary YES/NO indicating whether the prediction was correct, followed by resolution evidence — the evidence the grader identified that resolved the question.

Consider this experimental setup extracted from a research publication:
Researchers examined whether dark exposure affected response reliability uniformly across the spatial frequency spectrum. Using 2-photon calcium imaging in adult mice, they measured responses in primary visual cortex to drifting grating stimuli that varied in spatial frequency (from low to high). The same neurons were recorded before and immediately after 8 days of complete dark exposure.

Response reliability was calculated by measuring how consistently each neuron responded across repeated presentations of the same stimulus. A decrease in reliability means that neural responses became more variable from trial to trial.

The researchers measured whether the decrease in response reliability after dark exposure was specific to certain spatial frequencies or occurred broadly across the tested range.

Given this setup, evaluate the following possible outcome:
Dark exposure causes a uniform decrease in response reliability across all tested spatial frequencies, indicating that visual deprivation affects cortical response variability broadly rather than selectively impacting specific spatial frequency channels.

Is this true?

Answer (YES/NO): YES